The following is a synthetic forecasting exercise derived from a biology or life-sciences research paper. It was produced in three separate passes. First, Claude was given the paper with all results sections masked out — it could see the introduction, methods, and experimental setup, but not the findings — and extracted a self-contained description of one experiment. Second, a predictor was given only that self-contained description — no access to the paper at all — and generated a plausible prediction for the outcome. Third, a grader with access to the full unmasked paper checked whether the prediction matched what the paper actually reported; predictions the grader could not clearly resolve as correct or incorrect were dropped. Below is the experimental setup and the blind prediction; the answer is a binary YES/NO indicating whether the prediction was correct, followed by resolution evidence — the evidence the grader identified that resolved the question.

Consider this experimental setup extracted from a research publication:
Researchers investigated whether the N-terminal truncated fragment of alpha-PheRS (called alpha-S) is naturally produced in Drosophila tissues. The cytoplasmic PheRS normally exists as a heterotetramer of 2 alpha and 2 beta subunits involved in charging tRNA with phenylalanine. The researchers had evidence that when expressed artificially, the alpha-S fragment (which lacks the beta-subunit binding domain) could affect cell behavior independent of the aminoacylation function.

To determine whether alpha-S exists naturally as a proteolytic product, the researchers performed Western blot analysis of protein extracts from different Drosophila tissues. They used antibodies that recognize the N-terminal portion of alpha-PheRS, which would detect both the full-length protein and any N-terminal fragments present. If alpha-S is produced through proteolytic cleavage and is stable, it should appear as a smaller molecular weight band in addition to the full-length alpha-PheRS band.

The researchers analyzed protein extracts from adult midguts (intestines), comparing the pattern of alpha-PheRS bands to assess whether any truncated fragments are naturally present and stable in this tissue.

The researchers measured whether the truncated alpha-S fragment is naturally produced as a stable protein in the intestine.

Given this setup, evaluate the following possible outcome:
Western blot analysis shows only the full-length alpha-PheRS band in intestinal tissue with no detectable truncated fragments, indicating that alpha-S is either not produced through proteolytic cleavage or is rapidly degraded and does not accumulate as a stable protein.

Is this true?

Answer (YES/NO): NO